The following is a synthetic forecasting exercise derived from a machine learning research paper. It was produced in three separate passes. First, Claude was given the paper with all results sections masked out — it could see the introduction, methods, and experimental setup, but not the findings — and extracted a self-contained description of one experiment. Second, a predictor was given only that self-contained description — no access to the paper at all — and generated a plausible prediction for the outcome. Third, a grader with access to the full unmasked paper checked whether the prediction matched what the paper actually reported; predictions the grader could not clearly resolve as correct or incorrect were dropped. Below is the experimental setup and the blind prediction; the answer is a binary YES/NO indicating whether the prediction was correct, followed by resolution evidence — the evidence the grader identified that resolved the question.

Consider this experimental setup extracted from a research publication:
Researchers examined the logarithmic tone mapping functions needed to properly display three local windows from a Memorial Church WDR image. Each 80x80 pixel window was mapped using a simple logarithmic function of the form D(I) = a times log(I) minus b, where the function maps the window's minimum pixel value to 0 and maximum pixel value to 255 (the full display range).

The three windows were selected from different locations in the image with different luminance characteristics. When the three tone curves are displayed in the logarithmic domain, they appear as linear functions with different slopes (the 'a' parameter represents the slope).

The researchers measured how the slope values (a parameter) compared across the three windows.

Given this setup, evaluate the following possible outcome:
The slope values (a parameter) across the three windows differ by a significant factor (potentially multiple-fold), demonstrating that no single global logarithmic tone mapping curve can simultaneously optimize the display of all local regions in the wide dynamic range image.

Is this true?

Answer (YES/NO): YES